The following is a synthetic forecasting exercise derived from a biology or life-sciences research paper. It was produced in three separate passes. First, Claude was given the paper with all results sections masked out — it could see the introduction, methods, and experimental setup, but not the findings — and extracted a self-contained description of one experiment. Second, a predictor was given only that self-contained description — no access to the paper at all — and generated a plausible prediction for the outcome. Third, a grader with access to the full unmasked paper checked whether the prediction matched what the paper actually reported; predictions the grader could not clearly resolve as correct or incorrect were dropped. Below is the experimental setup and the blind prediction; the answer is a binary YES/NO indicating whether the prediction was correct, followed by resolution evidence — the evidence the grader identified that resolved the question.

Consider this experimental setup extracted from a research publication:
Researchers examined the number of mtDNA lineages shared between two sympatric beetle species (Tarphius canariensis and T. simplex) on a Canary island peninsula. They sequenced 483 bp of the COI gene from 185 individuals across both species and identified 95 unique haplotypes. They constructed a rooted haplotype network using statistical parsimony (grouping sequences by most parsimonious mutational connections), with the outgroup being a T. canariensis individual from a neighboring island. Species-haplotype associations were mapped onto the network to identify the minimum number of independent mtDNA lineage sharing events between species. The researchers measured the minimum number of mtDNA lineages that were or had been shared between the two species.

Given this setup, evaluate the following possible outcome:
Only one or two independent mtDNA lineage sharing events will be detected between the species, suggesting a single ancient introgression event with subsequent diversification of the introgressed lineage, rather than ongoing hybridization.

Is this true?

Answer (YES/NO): NO